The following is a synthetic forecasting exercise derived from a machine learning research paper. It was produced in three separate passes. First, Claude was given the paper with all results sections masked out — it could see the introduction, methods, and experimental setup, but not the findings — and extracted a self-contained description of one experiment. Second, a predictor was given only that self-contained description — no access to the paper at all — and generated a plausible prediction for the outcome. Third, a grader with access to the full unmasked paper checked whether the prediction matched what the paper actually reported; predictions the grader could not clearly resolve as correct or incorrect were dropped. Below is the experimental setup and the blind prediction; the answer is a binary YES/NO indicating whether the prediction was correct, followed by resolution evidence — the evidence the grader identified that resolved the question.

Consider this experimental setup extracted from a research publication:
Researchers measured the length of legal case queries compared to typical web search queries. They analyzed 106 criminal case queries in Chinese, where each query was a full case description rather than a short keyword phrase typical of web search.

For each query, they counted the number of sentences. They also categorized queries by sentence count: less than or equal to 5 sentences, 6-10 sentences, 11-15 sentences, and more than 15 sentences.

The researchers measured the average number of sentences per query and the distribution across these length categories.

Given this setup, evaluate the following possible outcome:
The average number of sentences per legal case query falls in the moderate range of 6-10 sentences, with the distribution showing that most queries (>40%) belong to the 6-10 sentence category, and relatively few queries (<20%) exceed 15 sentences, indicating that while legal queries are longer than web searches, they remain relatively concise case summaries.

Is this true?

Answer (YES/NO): NO